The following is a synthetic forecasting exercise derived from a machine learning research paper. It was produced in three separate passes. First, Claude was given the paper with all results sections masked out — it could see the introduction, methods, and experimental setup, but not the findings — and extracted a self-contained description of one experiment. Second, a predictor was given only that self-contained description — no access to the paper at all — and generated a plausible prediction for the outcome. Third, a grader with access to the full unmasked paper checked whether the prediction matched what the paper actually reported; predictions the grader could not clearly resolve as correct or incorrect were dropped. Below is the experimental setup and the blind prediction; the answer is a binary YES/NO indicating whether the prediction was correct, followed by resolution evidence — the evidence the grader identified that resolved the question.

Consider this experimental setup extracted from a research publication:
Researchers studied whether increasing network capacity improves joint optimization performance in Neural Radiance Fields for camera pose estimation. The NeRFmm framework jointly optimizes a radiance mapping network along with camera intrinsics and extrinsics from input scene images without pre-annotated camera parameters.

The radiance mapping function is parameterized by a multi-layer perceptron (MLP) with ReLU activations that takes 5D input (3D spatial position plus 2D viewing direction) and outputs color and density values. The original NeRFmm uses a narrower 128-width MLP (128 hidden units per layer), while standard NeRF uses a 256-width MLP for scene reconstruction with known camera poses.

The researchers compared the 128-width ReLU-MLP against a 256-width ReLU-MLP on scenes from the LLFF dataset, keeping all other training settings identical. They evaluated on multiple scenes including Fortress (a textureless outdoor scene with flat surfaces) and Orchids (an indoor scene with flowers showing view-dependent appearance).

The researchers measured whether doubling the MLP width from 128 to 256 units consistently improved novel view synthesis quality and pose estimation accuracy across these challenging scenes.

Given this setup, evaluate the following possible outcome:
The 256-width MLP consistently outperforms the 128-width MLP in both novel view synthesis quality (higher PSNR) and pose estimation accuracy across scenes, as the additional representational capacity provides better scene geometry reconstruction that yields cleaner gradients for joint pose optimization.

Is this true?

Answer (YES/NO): NO